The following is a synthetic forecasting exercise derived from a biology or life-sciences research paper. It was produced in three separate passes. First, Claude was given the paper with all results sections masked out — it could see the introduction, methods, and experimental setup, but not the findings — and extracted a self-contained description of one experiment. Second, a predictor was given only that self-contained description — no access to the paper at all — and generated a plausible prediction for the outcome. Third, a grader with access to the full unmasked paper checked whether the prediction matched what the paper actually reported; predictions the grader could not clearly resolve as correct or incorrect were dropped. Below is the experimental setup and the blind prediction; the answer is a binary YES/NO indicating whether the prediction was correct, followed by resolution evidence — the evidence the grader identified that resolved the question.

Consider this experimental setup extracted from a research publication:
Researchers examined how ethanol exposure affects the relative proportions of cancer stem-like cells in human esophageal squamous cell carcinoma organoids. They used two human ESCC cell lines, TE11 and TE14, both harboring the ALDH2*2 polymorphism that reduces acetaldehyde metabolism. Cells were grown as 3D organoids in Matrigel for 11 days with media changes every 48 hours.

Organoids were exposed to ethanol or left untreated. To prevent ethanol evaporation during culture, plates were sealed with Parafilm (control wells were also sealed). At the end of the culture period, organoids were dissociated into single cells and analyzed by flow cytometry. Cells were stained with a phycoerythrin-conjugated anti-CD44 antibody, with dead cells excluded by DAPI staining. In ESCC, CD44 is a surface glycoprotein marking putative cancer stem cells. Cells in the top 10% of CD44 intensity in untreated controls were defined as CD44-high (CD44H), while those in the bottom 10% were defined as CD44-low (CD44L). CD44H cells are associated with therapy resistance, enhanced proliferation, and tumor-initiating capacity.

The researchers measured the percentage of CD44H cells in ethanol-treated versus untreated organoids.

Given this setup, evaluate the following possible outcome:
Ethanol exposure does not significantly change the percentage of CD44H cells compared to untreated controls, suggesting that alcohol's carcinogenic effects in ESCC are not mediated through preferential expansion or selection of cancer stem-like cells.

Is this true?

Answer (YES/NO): NO